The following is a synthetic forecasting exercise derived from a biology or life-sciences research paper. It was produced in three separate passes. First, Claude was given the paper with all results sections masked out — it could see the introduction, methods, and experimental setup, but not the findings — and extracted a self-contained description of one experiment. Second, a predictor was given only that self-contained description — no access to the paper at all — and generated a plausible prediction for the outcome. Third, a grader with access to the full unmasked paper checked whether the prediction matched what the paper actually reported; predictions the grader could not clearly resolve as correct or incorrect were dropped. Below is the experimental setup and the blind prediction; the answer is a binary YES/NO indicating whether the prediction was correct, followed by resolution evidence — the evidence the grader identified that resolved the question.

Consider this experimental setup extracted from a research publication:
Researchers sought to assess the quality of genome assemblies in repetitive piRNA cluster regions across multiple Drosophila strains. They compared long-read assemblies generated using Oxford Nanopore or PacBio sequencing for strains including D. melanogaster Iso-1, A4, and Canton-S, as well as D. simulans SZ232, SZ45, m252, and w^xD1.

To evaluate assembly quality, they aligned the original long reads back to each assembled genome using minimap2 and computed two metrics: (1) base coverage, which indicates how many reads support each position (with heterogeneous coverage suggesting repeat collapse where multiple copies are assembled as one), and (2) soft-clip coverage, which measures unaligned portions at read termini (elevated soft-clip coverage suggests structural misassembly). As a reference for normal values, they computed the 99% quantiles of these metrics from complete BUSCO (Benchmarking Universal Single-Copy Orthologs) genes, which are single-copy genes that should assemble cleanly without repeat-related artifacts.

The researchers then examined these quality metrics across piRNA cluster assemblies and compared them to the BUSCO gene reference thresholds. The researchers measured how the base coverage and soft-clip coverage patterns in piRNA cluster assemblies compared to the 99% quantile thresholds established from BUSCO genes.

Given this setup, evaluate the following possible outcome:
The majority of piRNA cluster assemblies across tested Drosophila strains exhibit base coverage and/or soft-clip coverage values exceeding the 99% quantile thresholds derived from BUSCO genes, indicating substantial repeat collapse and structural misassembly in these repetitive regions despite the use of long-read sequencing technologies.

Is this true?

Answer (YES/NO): NO